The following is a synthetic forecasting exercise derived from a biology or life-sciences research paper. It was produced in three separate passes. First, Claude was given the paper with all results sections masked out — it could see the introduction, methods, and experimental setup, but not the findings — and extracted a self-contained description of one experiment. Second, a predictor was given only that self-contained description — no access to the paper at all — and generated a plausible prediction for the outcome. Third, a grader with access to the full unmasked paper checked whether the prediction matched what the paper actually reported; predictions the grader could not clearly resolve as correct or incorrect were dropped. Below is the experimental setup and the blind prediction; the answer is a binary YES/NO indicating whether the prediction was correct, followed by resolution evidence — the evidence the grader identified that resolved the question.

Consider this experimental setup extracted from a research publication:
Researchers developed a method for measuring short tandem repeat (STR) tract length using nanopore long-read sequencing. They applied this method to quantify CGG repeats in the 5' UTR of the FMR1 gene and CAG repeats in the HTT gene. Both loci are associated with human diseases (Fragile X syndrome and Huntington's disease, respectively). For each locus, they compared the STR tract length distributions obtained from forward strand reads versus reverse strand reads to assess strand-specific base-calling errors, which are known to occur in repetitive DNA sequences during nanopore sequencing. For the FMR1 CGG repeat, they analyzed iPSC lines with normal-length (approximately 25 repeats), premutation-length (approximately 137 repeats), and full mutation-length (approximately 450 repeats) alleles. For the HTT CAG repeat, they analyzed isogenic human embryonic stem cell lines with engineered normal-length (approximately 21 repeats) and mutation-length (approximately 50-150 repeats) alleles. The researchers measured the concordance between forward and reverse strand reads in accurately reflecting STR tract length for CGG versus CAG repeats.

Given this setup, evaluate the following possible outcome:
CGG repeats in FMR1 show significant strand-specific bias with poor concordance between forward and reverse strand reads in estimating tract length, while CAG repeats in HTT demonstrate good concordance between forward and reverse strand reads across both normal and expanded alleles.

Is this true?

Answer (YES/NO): YES